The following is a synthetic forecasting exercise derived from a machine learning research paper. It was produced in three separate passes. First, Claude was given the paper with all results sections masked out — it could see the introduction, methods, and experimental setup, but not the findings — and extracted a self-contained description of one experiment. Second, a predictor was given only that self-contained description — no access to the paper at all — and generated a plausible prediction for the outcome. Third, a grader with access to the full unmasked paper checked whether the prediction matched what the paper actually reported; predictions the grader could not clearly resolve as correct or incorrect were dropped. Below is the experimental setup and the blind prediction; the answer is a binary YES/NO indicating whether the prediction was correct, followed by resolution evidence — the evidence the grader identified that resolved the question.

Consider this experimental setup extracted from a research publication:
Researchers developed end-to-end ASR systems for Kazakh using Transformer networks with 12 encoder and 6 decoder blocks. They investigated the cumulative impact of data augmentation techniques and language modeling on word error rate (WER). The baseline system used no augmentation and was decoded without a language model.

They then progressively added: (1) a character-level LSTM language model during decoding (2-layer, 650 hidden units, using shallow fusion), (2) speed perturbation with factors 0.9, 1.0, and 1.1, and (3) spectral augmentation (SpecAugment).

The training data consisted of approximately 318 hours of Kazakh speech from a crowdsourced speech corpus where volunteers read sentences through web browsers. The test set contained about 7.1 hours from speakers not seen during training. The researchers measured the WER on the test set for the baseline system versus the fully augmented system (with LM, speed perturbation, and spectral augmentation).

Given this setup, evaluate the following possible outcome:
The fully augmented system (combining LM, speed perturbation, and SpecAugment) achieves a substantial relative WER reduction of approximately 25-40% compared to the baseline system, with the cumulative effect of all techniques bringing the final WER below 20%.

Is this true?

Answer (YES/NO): NO